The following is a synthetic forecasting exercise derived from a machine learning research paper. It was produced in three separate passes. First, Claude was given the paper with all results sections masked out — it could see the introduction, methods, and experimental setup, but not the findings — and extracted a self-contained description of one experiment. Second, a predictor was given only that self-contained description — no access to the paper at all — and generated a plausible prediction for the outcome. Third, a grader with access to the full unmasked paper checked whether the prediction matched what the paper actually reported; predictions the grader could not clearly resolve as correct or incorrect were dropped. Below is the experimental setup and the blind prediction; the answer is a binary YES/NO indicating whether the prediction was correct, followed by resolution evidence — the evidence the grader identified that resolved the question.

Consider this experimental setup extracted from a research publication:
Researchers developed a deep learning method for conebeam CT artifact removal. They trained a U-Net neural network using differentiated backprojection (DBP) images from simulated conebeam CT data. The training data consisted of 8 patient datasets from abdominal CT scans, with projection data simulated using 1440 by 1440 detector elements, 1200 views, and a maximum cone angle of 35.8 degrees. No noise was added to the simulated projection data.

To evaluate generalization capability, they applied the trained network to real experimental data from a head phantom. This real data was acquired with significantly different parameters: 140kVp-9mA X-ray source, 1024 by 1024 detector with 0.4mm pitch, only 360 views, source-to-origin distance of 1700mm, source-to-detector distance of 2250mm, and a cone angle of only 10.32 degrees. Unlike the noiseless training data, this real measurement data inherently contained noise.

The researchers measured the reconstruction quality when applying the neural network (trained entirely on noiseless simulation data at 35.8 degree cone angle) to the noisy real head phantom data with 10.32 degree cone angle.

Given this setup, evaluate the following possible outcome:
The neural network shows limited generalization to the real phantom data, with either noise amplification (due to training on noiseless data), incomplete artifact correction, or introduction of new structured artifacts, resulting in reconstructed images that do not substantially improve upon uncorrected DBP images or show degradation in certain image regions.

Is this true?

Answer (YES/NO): NO